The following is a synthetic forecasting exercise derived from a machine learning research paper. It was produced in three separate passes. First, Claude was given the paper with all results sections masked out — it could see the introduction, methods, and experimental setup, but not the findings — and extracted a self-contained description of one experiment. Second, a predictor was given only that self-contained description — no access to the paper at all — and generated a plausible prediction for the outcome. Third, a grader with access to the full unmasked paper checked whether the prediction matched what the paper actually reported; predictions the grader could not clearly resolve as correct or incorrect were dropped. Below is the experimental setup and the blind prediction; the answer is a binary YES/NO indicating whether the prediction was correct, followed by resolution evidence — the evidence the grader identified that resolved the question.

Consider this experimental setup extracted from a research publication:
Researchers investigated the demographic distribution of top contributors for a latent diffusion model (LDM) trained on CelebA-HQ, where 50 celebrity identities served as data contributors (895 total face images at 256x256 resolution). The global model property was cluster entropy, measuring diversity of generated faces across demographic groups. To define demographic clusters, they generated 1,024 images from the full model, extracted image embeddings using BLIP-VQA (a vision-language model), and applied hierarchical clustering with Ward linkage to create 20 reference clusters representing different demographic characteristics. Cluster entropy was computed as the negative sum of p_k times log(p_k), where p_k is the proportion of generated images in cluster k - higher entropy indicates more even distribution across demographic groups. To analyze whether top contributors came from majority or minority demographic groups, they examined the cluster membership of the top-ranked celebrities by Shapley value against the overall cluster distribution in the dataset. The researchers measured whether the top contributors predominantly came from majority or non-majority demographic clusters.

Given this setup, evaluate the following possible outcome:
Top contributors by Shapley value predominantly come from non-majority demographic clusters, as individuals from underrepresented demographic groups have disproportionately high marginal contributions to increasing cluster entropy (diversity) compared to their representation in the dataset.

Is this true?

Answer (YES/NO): YES